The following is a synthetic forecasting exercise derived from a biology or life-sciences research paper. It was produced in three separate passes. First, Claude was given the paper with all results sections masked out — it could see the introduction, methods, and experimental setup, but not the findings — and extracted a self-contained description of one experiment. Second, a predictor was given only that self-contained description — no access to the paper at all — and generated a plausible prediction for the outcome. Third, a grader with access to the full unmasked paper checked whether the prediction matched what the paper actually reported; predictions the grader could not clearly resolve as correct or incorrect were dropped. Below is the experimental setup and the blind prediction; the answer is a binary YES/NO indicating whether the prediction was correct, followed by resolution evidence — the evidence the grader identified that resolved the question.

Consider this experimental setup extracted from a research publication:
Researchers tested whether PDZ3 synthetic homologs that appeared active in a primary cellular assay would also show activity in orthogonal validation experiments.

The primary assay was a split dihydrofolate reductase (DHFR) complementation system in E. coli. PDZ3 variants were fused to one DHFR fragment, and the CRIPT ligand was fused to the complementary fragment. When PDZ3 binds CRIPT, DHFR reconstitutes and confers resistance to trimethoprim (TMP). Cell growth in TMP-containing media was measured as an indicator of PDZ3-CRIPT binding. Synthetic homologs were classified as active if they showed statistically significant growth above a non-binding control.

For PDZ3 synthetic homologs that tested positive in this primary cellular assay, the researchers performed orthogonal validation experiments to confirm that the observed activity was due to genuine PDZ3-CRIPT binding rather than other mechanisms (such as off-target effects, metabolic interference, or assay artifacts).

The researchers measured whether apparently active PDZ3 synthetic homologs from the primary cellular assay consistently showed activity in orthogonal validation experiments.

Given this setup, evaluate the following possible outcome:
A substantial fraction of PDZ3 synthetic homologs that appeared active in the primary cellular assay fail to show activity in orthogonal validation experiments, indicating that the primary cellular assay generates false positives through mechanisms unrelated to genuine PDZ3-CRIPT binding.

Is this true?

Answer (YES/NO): YES